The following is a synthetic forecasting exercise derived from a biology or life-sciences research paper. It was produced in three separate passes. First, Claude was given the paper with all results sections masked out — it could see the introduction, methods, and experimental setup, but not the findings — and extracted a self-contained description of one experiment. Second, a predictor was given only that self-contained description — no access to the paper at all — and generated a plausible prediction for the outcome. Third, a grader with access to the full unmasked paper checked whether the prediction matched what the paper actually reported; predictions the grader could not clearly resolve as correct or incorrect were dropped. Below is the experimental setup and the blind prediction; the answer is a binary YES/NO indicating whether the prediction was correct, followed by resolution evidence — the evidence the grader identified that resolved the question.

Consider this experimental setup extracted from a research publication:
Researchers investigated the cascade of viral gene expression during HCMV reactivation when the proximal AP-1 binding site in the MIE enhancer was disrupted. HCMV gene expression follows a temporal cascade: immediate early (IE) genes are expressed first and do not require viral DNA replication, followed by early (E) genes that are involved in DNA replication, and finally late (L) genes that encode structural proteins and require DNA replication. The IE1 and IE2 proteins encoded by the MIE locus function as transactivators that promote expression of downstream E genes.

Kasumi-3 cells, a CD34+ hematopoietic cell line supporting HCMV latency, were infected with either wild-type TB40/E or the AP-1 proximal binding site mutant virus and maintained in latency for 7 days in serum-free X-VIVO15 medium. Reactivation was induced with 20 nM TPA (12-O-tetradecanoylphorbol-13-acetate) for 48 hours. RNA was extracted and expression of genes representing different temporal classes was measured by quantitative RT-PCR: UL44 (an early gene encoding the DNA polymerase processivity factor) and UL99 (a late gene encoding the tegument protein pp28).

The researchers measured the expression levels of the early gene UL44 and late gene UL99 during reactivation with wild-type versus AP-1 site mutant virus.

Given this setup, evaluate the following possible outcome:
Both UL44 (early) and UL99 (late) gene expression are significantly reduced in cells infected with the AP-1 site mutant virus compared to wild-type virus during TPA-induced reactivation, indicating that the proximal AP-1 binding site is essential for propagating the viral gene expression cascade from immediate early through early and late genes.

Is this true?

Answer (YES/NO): YES